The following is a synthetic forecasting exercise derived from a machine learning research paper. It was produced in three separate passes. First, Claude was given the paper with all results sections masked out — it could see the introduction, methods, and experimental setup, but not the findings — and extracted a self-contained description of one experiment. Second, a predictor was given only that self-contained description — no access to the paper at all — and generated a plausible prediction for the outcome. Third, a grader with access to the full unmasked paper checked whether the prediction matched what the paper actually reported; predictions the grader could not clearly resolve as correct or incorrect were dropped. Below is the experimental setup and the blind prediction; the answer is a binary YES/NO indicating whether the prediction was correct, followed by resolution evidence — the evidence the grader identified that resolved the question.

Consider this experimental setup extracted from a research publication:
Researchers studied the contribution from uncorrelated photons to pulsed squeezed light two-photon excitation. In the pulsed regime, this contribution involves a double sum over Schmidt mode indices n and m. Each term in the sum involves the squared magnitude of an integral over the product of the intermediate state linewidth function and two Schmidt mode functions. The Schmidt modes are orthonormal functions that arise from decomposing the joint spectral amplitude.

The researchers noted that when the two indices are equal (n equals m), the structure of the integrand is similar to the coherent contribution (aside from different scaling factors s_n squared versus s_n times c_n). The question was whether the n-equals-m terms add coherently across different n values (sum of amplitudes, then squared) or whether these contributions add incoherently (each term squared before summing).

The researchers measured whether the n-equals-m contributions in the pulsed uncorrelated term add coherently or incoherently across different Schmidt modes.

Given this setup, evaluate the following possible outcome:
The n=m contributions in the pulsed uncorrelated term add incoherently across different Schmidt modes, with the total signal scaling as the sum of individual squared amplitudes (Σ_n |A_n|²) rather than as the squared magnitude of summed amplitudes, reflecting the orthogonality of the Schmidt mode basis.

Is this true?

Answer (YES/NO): YES